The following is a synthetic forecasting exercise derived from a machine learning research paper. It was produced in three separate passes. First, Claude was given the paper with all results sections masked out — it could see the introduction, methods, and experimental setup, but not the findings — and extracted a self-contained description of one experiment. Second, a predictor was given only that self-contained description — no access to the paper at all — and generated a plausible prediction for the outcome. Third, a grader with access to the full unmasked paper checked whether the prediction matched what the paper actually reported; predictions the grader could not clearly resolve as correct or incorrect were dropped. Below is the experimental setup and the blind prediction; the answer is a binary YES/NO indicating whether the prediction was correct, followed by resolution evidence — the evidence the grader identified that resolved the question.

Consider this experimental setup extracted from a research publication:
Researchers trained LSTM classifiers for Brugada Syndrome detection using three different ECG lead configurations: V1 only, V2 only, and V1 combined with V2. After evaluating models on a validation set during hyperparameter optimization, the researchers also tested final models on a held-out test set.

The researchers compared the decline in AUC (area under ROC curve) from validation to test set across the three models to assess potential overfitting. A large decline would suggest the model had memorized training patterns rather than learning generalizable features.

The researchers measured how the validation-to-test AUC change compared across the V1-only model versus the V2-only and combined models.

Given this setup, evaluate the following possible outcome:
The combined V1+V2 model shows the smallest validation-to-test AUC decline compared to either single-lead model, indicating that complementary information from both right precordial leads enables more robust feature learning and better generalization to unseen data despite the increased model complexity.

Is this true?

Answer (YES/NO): NO